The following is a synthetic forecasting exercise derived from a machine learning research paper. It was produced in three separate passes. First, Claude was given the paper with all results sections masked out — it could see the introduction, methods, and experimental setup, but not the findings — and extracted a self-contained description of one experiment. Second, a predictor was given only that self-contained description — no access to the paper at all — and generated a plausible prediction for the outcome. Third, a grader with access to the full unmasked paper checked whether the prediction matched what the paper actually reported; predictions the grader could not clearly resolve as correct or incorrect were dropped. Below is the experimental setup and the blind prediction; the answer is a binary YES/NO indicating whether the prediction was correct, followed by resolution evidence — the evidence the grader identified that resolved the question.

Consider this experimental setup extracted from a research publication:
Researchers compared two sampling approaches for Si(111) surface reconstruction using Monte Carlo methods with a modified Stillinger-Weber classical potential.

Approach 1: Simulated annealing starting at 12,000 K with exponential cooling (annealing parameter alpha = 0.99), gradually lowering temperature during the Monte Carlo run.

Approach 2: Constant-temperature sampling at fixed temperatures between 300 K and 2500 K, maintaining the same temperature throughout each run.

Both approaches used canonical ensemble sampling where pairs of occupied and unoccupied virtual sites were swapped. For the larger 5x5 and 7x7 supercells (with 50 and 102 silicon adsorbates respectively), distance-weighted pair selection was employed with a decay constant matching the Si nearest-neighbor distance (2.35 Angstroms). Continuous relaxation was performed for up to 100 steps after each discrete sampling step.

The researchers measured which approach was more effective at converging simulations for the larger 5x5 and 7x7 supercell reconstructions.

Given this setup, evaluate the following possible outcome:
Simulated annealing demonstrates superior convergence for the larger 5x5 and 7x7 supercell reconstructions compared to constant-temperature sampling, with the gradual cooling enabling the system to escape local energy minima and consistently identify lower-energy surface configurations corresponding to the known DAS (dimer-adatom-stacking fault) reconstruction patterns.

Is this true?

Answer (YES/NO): NO